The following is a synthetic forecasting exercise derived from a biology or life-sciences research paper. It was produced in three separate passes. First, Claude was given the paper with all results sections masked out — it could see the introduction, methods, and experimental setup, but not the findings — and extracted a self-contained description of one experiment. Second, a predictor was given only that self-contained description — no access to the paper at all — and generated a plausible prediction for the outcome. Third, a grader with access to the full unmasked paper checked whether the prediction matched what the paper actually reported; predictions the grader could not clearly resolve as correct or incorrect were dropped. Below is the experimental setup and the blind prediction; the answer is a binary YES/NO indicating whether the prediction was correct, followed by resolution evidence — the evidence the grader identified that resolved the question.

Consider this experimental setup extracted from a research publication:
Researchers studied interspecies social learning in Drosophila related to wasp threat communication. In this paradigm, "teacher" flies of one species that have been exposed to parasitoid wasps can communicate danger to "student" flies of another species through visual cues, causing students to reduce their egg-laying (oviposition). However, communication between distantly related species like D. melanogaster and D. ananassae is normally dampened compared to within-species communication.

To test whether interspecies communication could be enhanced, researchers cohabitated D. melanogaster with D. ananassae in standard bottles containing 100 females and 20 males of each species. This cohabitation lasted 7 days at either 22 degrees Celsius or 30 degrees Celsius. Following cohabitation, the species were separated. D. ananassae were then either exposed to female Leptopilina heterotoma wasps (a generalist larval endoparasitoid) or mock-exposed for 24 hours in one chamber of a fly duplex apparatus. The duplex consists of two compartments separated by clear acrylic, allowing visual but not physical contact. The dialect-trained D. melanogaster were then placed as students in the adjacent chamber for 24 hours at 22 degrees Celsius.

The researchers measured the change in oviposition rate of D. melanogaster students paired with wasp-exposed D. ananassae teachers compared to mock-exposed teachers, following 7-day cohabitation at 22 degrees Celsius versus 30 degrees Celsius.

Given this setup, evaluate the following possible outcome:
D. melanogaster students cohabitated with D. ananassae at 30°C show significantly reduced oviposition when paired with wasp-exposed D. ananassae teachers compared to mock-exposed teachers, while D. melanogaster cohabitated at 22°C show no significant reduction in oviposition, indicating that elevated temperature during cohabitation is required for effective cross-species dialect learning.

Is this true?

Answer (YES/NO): NO